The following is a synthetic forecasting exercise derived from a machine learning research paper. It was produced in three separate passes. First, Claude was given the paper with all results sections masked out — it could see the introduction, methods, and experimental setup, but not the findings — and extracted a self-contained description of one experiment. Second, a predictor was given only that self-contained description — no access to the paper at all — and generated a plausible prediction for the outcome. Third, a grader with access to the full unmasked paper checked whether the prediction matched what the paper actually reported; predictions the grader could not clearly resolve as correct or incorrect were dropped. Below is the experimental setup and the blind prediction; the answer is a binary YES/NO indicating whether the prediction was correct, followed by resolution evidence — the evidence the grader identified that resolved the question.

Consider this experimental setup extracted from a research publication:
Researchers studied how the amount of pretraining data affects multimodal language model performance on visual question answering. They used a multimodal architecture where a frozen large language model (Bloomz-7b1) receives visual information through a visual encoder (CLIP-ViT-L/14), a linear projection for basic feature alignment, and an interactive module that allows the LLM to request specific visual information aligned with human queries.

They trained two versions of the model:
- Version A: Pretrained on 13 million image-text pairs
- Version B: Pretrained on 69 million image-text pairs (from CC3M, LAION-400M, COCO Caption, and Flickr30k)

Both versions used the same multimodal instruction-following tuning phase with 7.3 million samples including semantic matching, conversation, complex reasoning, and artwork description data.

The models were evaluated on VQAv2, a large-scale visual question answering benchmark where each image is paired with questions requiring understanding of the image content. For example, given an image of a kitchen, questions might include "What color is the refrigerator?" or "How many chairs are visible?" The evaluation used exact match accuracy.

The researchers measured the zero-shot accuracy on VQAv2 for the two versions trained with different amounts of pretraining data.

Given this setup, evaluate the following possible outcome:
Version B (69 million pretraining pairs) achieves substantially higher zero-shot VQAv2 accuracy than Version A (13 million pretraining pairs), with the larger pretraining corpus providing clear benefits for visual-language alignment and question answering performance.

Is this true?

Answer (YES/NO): NO